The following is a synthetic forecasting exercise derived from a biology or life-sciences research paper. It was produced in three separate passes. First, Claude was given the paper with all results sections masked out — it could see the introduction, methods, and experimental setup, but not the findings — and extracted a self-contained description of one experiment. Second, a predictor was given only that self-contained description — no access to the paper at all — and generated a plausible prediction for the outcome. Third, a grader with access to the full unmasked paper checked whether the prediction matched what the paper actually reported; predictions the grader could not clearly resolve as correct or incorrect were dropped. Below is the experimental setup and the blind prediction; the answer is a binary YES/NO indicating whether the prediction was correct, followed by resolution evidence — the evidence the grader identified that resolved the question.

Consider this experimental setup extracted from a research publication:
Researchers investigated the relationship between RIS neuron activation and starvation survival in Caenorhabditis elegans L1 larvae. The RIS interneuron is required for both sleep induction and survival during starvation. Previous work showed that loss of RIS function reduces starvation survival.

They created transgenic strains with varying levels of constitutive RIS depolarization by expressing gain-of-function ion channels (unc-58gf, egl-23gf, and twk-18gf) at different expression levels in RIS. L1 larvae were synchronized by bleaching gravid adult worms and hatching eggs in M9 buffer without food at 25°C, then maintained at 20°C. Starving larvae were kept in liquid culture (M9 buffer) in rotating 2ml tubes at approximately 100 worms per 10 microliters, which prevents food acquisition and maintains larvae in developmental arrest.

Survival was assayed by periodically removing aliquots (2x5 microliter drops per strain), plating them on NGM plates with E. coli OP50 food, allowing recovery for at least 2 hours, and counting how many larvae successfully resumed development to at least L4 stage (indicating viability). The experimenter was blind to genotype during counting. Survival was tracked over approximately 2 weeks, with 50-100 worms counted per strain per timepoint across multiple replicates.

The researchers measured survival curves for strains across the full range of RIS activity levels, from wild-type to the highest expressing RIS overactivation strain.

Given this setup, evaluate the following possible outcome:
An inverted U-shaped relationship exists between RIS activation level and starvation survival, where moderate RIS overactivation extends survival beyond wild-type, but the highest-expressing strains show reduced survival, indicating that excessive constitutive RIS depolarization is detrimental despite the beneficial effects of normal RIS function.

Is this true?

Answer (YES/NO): NO